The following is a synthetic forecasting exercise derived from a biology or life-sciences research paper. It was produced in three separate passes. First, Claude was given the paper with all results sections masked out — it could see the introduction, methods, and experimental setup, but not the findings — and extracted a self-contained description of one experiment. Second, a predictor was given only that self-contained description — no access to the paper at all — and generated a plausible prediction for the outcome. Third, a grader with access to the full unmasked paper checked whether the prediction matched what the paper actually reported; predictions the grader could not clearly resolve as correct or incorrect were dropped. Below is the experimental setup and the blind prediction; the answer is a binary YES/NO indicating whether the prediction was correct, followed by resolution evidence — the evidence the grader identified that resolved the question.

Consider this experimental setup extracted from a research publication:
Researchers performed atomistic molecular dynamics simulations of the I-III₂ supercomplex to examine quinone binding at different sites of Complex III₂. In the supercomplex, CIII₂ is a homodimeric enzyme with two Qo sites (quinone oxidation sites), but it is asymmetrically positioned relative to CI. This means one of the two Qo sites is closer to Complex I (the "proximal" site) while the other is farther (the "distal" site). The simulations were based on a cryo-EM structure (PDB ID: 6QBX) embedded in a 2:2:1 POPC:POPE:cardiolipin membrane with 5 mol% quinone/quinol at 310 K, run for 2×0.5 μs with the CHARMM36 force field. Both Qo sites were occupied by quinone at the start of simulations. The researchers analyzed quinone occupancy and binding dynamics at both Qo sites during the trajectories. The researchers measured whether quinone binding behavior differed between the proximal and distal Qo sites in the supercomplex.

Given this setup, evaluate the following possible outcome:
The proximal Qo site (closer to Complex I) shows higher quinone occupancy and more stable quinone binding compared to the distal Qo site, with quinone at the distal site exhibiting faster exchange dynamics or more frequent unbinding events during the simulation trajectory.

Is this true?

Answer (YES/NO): NO